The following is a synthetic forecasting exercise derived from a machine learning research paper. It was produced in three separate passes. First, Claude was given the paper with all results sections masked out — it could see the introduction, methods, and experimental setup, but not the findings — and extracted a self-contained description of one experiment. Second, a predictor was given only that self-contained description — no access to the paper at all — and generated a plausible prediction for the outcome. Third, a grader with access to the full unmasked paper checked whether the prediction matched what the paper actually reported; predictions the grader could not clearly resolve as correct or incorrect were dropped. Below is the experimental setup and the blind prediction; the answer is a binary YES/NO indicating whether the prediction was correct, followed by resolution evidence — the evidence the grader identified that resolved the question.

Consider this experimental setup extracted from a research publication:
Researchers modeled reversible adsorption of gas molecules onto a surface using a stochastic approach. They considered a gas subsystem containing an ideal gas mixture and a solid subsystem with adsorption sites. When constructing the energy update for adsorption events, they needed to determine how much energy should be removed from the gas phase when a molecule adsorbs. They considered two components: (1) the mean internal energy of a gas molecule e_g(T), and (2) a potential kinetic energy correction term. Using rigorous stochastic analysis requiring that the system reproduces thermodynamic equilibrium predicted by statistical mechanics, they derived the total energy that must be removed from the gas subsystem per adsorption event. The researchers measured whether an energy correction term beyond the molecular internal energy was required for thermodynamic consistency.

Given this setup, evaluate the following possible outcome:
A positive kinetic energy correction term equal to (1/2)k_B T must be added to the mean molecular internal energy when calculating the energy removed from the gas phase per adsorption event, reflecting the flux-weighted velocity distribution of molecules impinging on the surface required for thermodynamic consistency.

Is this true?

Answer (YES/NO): YES